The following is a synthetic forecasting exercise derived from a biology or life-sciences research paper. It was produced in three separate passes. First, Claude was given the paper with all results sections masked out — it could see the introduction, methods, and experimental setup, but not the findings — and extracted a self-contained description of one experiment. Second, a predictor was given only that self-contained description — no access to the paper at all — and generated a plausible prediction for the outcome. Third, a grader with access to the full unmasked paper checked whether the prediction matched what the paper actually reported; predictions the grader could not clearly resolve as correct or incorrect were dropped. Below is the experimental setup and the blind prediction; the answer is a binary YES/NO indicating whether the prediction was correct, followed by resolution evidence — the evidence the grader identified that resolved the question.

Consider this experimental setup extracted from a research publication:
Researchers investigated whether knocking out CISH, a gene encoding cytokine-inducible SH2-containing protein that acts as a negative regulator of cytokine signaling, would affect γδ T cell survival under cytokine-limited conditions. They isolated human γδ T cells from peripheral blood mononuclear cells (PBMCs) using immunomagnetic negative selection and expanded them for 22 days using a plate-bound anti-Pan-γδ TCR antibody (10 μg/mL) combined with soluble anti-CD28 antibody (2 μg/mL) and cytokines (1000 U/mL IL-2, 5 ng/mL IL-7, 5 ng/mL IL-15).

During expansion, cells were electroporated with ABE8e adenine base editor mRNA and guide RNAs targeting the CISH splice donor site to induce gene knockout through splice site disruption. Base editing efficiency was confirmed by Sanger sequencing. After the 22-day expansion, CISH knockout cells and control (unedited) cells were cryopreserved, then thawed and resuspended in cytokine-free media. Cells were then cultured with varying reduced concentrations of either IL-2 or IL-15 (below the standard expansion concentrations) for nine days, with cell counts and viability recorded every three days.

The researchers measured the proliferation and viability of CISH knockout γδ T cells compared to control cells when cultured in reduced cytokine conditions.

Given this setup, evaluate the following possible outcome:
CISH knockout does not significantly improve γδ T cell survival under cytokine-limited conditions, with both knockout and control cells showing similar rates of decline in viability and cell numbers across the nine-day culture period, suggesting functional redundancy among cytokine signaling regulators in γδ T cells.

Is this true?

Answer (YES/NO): NO